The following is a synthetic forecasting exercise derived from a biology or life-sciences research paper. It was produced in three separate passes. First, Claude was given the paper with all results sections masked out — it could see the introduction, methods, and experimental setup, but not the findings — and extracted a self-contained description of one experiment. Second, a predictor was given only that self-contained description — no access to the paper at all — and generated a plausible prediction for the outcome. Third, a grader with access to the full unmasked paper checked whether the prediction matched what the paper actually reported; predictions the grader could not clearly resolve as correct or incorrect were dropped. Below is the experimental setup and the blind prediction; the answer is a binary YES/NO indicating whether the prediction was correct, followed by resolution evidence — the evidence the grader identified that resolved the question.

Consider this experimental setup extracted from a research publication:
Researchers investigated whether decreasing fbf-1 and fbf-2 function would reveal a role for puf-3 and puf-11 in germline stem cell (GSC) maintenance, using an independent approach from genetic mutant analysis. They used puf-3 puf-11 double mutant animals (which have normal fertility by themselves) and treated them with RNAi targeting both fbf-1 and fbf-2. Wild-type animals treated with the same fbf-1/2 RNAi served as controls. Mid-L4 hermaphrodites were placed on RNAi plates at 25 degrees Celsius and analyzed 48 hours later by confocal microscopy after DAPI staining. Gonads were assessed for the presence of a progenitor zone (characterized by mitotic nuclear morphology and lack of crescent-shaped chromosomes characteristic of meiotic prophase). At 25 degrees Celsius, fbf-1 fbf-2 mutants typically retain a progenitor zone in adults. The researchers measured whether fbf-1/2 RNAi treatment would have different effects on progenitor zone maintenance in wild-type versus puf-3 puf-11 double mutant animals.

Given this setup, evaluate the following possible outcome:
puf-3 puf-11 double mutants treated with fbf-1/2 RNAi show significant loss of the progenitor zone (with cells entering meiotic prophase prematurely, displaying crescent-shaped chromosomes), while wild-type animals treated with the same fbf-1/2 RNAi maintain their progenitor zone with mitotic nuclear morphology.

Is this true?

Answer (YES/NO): YES